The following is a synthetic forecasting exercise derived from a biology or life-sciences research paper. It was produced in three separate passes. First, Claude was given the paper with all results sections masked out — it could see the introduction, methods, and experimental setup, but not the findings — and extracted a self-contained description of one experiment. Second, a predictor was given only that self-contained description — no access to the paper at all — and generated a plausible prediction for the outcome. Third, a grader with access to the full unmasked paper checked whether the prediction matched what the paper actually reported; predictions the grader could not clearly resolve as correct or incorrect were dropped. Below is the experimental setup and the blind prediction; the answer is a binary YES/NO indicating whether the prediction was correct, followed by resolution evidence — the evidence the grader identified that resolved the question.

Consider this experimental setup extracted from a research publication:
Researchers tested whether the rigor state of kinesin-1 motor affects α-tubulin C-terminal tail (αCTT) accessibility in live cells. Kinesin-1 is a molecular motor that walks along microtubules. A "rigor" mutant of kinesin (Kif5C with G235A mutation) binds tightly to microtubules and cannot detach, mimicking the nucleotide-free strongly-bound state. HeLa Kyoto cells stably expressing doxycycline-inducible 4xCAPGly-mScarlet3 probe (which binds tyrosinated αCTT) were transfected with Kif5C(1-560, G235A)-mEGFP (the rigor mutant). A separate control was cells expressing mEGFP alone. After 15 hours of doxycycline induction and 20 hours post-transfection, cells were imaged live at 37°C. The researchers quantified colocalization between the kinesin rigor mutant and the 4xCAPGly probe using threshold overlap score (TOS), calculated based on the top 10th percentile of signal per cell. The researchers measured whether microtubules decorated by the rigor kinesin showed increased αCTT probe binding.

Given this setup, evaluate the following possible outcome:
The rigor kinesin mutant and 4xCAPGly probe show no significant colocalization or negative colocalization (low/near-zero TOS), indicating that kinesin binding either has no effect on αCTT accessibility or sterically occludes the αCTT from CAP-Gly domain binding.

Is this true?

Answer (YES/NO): NO